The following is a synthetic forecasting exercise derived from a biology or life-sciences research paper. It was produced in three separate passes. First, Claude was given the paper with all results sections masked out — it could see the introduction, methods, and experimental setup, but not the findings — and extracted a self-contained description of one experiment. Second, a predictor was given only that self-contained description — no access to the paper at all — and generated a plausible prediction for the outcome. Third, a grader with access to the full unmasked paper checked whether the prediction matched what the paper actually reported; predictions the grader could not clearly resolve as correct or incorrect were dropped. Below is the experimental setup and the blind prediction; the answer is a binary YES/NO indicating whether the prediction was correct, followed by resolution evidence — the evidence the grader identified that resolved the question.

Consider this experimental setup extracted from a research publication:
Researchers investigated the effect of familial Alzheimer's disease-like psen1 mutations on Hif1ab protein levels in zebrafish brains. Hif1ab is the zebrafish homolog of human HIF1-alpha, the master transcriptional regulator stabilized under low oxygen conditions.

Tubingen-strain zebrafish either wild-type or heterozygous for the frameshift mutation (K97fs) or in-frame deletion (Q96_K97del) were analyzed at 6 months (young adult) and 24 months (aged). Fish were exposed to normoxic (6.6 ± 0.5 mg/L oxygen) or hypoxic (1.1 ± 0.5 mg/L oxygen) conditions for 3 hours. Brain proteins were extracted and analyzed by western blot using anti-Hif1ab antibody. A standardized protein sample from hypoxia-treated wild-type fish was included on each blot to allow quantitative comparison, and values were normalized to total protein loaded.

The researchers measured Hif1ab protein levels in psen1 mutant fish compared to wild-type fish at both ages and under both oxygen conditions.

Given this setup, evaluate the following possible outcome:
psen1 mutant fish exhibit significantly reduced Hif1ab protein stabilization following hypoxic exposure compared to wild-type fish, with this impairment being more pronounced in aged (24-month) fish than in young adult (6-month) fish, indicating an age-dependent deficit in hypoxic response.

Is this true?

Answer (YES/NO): NO